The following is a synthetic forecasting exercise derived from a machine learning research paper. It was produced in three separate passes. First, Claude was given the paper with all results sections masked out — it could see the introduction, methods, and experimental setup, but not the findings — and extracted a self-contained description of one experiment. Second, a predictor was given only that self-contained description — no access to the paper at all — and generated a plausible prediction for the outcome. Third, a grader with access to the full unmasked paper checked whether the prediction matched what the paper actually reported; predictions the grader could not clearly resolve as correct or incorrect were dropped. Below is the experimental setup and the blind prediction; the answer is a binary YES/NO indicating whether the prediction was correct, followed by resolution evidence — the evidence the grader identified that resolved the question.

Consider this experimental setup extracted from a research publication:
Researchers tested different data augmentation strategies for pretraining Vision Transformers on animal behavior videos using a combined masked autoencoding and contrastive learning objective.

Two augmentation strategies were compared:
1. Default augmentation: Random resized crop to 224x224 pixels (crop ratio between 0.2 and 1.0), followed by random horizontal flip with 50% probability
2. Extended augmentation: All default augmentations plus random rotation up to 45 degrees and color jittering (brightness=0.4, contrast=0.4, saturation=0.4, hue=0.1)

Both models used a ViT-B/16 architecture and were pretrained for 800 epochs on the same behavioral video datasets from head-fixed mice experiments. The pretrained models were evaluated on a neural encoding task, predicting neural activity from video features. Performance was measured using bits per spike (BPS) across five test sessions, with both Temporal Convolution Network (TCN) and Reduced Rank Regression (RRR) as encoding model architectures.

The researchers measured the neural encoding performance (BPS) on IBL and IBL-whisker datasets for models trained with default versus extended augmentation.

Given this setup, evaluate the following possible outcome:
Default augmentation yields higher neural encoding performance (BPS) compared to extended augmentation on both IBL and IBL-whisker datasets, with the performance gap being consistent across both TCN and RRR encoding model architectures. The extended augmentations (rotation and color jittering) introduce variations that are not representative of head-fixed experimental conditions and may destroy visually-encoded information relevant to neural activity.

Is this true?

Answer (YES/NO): NO